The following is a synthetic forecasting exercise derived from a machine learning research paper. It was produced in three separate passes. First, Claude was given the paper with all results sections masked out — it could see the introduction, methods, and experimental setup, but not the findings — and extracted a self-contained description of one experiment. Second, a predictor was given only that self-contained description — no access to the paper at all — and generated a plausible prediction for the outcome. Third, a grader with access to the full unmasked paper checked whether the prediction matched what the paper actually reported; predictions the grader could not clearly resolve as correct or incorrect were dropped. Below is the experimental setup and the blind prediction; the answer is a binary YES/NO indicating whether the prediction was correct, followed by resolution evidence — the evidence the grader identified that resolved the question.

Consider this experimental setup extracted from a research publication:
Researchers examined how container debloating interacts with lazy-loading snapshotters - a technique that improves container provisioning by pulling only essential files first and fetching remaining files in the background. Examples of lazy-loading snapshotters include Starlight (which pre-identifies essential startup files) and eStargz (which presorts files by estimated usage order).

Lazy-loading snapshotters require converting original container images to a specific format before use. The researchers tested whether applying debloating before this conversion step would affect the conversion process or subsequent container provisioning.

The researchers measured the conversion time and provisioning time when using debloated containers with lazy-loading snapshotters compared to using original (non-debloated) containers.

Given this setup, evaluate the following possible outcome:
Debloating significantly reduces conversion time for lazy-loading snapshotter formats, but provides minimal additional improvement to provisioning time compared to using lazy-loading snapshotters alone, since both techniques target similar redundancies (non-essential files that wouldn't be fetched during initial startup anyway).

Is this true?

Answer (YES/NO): NO